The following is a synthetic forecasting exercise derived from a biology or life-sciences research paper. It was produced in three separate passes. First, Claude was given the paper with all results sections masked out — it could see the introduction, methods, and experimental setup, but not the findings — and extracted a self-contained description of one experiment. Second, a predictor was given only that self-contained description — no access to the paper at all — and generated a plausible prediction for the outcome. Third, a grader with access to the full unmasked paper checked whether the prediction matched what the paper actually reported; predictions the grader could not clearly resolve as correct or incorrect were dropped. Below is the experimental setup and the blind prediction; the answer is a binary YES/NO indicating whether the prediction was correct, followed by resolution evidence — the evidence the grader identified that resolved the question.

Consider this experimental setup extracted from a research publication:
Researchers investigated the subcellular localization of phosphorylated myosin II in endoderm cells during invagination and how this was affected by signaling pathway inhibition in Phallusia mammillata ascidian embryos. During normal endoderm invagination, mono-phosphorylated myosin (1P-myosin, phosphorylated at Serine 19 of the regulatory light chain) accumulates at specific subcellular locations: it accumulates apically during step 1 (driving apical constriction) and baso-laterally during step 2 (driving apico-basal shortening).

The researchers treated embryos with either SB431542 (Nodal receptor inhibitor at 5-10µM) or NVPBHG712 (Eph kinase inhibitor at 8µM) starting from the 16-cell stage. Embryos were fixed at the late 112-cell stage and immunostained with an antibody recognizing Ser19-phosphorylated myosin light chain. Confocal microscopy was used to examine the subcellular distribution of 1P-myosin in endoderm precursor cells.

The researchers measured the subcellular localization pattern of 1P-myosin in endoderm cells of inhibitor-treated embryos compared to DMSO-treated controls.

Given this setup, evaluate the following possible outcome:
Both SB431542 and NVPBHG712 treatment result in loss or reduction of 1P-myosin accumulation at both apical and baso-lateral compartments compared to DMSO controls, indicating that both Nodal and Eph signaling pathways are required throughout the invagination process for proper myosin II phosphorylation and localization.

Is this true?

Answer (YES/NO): NO